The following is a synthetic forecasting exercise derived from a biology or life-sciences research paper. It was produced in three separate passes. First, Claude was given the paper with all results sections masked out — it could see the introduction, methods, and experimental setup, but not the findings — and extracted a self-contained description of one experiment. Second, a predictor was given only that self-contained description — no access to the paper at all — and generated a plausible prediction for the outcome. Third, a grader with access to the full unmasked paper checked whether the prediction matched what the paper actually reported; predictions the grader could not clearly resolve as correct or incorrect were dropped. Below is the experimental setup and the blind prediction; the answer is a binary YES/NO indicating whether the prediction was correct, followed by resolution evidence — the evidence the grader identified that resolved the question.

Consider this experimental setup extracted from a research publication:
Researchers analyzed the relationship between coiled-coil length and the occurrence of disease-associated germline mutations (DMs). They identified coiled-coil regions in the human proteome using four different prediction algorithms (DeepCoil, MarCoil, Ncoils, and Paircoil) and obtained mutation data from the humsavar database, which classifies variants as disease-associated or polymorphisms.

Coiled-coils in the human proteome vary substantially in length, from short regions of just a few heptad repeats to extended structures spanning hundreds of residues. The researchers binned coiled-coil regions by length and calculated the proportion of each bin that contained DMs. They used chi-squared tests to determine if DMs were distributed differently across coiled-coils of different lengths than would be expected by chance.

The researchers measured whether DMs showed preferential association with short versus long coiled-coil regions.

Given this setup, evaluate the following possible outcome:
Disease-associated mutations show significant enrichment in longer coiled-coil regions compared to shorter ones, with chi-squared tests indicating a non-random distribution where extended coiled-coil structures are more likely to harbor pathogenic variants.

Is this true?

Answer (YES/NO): NO